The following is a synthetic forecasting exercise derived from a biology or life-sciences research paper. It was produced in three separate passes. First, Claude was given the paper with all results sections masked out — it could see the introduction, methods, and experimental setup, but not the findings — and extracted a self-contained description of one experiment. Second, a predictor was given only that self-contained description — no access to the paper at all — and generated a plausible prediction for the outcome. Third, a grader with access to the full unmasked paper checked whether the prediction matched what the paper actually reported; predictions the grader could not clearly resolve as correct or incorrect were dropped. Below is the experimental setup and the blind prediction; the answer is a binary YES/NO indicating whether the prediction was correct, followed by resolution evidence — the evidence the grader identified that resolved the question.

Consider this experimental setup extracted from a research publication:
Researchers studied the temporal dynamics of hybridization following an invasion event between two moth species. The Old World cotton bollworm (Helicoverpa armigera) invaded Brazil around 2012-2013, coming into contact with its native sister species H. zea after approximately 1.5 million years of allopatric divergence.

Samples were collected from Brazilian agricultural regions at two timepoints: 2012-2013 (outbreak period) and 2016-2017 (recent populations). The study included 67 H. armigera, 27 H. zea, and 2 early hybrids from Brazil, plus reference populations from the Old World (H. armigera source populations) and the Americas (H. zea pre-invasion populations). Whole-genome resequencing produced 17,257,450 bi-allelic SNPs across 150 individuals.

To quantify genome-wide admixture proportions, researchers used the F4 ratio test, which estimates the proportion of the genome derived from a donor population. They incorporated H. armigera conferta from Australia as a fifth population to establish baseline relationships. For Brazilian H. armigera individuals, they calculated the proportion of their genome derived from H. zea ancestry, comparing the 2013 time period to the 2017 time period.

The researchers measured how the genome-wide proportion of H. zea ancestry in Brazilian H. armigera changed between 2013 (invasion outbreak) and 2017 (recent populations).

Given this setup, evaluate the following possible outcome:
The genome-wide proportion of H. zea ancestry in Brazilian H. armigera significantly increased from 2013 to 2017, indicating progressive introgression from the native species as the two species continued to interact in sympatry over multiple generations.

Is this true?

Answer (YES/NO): NO